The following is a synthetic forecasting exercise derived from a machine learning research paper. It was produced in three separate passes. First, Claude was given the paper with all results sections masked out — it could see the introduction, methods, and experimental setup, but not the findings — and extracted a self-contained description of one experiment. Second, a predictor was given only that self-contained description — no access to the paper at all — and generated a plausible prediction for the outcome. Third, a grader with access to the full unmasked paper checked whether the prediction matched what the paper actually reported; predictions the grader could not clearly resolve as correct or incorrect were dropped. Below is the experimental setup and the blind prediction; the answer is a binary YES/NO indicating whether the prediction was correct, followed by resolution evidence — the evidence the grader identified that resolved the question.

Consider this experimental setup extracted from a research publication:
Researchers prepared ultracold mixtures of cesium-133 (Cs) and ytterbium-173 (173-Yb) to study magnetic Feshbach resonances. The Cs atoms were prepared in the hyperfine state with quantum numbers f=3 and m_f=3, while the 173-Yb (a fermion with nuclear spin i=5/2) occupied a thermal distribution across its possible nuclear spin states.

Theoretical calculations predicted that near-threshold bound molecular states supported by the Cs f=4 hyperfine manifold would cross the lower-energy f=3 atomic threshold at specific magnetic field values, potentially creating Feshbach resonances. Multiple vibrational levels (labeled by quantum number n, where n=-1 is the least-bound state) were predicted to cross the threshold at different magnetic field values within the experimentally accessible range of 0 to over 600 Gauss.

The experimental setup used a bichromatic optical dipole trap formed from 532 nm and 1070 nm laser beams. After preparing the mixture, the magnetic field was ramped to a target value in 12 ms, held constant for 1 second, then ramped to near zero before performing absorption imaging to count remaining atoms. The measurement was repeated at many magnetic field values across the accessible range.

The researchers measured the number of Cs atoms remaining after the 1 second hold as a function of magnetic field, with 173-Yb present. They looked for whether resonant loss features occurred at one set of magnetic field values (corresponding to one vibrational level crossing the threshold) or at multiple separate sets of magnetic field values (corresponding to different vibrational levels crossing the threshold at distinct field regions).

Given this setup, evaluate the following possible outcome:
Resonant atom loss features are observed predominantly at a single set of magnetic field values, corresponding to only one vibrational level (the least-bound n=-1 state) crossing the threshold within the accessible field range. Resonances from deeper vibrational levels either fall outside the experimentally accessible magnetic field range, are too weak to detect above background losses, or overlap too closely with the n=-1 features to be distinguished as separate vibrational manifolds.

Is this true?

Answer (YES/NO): NO